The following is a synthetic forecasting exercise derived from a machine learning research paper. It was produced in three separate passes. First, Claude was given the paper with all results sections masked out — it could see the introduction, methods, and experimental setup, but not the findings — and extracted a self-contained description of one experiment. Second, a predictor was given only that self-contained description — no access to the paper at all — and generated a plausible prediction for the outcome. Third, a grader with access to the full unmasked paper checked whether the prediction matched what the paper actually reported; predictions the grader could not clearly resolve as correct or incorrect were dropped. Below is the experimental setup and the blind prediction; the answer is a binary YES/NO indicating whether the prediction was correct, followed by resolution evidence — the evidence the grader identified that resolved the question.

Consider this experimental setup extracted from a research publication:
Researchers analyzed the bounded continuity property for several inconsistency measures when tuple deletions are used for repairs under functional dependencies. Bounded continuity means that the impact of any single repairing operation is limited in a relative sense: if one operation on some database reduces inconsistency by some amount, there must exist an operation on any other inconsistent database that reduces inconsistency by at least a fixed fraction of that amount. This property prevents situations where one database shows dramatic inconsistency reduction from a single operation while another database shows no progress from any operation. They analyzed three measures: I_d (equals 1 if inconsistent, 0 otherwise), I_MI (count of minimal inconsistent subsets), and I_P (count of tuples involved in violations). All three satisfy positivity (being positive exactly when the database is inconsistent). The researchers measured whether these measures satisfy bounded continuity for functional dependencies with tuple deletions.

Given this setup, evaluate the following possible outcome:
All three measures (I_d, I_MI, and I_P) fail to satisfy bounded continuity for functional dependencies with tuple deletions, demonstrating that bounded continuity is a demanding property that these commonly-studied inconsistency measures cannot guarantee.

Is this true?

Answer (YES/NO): YES